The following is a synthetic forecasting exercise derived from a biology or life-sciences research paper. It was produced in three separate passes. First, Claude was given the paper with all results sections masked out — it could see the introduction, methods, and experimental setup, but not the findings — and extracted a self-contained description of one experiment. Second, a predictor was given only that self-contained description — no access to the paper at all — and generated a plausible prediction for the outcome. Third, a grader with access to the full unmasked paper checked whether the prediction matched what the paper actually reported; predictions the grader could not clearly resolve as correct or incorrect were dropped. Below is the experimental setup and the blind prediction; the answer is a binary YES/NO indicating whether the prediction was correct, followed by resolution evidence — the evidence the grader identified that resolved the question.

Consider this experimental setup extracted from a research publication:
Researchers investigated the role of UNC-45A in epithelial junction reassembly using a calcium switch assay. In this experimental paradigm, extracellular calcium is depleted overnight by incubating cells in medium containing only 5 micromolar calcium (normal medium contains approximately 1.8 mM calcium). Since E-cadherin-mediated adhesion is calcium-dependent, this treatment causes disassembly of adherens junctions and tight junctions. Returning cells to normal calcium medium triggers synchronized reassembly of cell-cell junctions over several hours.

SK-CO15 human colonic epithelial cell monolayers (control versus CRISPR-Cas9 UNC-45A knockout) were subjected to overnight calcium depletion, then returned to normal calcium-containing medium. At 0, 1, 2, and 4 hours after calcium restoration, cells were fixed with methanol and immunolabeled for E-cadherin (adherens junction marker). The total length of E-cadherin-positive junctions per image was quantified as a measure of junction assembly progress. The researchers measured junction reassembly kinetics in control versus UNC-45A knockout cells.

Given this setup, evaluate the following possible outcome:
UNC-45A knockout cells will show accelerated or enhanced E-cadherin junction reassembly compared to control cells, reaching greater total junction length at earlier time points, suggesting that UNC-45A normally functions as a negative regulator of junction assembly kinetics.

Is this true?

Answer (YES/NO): NO